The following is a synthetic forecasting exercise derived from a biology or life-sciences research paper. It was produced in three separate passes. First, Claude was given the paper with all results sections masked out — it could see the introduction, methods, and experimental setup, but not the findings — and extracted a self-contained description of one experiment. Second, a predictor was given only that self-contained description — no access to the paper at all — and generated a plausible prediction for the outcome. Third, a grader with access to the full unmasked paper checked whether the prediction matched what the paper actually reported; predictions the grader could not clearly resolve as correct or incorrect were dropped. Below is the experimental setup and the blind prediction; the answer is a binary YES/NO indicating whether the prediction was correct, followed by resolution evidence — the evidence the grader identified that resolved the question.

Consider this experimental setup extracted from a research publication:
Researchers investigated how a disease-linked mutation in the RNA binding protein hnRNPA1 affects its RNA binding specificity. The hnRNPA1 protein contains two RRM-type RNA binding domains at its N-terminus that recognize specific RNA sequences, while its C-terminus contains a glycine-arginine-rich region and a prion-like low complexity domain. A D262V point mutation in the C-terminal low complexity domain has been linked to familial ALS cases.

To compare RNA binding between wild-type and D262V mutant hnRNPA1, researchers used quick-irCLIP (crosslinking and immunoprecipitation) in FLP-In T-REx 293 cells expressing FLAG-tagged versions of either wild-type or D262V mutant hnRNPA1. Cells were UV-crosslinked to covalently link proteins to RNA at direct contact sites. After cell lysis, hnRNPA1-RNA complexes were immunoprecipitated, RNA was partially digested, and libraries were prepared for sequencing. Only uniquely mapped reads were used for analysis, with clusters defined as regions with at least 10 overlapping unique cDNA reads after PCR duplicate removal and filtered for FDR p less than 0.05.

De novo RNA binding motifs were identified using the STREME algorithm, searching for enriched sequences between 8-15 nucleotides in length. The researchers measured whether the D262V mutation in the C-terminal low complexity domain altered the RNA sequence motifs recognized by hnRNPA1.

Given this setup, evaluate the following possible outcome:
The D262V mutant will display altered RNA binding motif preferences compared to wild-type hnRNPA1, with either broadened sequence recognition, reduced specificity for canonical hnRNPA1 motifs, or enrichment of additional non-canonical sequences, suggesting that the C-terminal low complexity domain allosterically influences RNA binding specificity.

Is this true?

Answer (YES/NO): NO